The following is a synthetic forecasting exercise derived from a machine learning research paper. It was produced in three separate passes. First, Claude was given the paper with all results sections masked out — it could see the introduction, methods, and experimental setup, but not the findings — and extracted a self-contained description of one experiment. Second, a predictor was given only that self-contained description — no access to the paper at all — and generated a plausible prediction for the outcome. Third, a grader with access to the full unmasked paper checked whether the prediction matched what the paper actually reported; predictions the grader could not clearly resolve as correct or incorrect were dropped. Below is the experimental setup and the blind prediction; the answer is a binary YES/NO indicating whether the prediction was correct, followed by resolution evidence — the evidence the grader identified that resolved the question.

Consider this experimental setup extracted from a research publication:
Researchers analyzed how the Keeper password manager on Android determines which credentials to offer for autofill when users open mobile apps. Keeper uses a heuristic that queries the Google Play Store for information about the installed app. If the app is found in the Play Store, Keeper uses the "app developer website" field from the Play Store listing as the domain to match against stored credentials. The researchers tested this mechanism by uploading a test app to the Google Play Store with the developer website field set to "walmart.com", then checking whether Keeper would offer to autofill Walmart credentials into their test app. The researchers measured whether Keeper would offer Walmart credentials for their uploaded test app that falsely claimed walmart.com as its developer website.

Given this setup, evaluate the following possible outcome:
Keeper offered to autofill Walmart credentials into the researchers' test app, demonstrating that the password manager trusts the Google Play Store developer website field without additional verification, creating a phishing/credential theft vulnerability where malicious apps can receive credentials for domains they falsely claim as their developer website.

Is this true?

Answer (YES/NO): YES